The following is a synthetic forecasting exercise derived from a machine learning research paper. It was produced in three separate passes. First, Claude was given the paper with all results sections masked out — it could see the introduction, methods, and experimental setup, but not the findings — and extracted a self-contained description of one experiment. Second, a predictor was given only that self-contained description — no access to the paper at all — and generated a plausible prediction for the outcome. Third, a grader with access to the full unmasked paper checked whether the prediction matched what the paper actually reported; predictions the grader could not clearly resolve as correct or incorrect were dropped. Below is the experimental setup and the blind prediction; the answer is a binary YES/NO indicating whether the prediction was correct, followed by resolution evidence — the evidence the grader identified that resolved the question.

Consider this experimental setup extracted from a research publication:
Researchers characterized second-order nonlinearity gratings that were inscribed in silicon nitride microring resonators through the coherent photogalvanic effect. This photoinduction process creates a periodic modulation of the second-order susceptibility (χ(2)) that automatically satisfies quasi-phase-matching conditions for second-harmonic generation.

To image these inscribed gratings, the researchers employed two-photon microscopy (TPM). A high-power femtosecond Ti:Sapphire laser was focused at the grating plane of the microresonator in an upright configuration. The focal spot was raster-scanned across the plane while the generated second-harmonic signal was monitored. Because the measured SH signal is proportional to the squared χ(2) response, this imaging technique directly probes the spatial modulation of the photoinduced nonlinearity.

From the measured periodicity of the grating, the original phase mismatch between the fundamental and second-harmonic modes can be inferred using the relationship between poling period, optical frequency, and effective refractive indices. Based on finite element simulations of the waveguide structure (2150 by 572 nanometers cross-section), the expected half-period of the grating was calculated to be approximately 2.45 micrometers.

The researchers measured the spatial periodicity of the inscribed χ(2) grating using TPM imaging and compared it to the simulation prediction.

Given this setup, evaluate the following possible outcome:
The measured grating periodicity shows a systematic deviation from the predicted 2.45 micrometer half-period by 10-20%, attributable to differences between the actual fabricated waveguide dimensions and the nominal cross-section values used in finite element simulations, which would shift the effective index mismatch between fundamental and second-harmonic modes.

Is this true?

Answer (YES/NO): NO